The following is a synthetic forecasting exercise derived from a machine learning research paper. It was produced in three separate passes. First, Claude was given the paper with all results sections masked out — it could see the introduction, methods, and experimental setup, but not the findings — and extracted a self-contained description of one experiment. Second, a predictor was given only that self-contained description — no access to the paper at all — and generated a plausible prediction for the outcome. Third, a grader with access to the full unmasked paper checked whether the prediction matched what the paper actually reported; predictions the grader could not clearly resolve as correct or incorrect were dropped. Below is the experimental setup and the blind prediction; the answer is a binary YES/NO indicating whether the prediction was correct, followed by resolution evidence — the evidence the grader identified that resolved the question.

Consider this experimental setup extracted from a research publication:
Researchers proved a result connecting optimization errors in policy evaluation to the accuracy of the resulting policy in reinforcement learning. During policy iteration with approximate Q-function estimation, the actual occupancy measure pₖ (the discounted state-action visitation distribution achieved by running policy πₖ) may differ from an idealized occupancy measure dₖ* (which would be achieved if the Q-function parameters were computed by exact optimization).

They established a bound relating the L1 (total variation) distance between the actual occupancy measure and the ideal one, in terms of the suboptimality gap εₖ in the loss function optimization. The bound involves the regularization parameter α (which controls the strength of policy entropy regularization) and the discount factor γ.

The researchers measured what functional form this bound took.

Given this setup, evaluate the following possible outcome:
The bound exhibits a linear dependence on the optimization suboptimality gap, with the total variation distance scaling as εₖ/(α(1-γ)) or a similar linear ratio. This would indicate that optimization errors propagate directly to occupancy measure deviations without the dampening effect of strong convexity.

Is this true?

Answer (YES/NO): NO